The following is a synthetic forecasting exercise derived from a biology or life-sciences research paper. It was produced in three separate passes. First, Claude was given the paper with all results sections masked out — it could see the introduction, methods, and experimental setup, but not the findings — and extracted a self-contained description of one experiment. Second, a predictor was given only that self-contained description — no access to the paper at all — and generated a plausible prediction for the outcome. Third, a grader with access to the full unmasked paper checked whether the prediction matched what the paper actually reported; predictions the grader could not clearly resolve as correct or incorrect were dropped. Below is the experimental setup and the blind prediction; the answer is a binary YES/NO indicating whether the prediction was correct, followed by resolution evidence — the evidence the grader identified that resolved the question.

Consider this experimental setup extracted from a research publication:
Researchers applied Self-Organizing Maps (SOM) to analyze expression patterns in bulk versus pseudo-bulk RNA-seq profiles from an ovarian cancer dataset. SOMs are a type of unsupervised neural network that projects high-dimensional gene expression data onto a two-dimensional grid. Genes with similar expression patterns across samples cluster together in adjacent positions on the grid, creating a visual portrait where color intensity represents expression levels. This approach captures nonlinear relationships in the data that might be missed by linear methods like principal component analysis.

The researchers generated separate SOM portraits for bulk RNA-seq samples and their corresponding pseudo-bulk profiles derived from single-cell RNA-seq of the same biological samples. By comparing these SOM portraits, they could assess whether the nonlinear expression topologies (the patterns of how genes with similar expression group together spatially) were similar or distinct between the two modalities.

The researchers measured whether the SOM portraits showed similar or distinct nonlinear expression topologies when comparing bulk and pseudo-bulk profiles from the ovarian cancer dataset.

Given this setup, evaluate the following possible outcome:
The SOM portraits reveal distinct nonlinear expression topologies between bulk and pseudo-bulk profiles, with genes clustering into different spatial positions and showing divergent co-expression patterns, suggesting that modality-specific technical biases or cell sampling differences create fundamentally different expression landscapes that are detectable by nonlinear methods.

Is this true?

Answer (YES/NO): YES